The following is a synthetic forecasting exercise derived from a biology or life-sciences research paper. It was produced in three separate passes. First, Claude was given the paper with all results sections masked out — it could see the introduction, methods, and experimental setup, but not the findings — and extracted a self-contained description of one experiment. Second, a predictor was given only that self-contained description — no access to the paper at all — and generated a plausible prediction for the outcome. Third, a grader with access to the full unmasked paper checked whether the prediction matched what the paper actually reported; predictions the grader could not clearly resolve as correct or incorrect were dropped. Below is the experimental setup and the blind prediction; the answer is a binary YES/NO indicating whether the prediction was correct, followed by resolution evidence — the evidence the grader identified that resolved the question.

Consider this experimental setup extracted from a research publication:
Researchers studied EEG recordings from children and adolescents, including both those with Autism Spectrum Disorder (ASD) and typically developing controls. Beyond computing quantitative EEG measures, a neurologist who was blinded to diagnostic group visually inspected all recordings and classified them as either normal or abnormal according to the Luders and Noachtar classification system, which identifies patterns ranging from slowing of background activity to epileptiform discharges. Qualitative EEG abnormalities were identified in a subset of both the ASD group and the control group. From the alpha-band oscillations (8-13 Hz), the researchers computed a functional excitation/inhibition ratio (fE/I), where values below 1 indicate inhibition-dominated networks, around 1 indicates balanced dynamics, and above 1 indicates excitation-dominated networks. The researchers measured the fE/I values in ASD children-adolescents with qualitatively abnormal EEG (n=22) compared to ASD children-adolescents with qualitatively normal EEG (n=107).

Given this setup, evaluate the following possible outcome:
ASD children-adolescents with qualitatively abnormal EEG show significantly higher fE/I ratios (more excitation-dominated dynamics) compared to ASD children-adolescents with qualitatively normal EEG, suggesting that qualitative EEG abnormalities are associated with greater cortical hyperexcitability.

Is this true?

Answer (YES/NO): NO